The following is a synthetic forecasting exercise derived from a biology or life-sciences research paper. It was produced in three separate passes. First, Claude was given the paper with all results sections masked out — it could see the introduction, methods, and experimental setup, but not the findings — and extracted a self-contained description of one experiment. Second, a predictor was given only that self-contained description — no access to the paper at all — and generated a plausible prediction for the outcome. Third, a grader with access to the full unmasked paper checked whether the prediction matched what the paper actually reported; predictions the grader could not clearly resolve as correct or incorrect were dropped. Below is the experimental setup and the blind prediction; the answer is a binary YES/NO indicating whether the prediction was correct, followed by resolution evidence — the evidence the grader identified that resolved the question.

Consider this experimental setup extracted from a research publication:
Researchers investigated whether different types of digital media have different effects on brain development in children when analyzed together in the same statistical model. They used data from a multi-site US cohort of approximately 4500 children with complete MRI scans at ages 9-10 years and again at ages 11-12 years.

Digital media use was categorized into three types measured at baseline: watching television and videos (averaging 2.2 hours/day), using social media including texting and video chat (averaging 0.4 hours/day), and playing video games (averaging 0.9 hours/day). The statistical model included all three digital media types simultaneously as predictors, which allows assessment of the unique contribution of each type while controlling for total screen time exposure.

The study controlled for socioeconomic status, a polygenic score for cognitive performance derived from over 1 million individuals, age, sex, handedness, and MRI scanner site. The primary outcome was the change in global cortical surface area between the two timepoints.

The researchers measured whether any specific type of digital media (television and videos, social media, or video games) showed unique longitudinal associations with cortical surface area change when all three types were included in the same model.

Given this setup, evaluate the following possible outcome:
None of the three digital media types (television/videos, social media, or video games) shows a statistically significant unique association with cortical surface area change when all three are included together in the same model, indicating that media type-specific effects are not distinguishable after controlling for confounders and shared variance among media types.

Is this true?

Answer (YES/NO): NO